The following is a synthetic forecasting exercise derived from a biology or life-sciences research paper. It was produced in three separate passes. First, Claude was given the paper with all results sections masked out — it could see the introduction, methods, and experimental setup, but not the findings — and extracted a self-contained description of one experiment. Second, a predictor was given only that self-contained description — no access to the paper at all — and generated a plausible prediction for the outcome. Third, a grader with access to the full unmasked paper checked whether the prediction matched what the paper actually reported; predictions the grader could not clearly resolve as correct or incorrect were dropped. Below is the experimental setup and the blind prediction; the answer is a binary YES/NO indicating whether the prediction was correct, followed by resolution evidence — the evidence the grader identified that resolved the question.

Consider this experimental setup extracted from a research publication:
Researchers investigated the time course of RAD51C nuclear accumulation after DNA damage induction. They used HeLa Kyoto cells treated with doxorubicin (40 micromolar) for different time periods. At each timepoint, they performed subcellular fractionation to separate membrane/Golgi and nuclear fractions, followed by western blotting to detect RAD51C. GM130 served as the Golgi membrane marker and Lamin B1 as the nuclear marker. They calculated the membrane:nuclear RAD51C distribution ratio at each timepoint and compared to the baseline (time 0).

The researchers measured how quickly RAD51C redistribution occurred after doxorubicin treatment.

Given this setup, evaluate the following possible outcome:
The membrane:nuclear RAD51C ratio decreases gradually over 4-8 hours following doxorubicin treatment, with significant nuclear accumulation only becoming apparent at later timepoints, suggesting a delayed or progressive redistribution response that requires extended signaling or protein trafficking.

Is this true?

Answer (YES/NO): NO